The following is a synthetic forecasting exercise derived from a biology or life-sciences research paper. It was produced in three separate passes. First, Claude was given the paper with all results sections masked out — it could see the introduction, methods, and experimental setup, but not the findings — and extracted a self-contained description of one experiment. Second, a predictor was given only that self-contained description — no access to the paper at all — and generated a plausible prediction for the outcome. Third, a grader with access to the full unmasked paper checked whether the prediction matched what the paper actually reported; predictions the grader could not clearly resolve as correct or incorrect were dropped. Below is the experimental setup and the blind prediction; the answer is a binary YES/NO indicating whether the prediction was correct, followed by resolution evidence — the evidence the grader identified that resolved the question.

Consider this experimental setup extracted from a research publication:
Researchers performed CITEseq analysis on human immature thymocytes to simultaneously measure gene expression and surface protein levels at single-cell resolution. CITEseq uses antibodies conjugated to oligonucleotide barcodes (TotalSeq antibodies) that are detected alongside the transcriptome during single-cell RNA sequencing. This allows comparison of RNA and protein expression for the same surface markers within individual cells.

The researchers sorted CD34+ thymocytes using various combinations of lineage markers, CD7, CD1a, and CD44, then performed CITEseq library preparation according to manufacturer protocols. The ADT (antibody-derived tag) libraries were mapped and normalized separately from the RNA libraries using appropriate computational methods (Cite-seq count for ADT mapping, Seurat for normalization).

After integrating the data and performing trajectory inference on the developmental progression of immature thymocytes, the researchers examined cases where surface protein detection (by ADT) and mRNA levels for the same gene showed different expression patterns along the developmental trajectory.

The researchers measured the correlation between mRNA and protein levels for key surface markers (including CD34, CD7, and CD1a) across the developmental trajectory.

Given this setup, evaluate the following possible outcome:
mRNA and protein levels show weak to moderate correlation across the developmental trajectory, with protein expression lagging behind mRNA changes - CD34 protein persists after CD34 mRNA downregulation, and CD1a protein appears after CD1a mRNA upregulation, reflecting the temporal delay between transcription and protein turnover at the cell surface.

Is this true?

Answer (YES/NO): NO